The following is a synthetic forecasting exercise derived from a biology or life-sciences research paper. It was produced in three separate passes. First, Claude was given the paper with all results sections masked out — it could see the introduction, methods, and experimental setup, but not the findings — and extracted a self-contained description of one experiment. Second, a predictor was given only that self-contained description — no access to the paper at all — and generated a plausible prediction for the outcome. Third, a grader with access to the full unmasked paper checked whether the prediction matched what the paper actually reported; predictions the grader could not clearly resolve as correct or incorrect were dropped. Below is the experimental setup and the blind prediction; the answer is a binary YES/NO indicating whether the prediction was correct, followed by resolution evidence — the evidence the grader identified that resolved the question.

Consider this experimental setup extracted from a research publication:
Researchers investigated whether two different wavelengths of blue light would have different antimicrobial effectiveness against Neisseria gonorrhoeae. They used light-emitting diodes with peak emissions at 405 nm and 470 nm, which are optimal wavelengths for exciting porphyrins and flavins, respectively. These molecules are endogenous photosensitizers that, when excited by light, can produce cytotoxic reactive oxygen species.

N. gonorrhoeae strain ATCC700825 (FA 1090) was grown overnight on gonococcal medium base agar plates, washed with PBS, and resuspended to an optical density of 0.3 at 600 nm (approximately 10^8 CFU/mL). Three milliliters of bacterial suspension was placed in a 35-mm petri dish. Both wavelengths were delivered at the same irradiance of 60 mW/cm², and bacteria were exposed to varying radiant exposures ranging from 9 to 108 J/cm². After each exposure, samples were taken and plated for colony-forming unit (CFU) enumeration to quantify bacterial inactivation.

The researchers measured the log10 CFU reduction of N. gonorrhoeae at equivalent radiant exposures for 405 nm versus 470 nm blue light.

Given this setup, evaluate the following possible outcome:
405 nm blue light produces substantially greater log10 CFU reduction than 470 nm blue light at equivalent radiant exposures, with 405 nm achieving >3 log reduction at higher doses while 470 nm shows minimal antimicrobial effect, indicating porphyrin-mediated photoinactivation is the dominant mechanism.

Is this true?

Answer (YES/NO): YES